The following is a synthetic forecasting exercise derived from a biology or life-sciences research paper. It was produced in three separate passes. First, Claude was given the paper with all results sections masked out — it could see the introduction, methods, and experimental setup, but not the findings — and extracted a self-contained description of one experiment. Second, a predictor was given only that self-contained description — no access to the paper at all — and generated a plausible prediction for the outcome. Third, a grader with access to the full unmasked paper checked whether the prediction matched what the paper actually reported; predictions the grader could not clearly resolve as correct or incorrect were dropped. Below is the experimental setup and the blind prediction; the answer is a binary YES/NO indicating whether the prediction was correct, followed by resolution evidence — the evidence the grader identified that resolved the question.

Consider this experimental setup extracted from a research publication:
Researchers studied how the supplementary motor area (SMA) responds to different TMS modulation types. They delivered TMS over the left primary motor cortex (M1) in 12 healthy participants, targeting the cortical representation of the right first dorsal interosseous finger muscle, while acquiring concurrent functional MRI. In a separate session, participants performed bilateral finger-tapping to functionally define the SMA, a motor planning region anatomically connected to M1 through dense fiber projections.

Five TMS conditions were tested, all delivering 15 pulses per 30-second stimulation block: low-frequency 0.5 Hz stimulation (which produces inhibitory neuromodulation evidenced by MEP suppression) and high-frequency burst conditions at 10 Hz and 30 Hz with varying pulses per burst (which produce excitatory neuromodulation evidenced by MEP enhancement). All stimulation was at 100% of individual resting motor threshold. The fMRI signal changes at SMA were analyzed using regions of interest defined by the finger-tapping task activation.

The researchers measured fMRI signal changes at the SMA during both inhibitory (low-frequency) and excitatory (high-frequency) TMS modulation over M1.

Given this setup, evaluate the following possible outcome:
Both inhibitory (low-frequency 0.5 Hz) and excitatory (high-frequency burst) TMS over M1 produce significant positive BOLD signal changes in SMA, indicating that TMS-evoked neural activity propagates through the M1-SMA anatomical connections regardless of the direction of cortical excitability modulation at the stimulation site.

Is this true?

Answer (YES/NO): YES